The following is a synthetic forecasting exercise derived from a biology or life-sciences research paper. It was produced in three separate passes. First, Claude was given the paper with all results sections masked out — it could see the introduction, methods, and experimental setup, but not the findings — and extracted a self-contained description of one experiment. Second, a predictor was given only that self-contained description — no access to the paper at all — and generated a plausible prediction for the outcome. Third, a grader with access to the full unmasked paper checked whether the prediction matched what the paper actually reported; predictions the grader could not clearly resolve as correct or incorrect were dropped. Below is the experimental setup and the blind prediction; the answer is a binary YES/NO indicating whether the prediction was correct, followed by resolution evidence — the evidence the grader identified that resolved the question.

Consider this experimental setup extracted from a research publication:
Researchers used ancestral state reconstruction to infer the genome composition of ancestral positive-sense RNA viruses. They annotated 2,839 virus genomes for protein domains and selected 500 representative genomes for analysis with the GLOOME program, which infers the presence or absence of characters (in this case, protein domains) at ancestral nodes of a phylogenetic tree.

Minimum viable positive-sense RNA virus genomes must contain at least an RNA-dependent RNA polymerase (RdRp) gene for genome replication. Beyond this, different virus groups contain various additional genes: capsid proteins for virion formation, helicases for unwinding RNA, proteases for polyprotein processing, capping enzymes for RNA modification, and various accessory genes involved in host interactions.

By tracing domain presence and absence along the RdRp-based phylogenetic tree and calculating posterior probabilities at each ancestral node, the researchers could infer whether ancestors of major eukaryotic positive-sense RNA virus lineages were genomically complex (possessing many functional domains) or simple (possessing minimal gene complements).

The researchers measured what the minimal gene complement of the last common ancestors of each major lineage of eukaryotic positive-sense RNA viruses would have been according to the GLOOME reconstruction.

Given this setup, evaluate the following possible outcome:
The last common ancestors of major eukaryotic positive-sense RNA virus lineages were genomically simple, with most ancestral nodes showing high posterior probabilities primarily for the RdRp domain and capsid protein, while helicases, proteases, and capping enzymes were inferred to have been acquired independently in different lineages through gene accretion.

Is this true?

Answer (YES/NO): YES